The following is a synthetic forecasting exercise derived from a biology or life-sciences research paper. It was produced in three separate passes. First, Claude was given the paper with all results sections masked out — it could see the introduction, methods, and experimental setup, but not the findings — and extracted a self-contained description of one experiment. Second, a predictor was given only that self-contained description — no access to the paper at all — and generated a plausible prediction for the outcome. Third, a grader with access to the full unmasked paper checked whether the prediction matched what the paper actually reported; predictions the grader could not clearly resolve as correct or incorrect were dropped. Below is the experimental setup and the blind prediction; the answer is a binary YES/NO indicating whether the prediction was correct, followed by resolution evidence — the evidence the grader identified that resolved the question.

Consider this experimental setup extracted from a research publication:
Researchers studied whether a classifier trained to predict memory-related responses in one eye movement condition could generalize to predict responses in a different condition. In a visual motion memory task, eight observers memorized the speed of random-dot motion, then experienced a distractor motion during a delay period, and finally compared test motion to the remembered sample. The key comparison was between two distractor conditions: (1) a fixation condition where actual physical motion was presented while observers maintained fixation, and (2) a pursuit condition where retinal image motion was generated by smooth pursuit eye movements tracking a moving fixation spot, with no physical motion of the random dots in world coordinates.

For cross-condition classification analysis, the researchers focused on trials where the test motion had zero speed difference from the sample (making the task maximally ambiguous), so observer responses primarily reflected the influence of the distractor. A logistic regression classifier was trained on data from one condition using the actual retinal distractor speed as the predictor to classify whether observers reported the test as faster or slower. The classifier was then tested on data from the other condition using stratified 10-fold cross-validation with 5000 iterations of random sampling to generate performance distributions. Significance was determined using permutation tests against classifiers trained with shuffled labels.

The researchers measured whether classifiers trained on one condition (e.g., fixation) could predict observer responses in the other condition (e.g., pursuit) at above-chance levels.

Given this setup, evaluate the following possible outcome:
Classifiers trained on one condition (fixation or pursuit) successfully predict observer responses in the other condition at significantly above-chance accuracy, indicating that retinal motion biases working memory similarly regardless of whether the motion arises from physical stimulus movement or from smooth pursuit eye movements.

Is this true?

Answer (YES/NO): YES